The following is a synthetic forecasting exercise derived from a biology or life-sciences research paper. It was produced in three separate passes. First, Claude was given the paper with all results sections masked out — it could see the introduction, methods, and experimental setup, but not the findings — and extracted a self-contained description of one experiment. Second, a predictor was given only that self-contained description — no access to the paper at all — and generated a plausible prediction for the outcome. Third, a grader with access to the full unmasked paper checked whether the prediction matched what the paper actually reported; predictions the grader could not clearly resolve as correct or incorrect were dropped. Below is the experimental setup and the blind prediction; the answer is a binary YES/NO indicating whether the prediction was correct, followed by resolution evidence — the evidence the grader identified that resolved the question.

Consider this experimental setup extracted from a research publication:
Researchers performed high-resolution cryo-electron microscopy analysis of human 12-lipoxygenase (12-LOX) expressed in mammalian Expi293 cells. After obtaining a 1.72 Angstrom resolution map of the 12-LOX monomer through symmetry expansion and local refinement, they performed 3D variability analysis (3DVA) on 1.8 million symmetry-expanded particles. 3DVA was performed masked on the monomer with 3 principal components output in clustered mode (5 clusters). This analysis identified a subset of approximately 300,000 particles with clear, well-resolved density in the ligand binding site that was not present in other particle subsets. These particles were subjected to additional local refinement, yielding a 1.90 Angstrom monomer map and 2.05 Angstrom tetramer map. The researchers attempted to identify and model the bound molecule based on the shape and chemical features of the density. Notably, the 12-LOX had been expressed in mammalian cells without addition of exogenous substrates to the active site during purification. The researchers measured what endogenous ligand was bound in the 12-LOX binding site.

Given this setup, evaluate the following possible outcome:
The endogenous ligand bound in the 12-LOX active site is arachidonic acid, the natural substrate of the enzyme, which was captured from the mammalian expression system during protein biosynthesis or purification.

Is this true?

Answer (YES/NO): NO